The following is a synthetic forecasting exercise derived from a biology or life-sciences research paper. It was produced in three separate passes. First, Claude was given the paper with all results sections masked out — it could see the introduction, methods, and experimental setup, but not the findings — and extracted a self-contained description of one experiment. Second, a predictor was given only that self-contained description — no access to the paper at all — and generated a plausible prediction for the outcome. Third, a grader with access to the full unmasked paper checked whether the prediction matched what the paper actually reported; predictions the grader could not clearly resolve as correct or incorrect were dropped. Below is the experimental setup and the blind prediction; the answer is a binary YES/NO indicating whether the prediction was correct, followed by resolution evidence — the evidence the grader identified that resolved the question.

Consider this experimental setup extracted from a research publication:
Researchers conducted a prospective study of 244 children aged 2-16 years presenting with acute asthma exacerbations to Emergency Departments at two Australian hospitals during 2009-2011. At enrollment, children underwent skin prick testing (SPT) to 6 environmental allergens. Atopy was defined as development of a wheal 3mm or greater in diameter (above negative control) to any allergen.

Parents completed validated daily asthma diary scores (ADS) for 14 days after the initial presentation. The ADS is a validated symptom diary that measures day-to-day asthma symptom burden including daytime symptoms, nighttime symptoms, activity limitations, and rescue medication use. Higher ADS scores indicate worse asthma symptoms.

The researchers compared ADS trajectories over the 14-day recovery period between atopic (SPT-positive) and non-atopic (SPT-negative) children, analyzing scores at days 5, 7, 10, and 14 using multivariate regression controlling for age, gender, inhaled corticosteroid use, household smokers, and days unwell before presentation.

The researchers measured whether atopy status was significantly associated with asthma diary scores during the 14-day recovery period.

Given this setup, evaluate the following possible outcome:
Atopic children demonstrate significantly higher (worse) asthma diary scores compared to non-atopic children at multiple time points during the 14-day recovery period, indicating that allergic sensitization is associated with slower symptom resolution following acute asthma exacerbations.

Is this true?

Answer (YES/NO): NO